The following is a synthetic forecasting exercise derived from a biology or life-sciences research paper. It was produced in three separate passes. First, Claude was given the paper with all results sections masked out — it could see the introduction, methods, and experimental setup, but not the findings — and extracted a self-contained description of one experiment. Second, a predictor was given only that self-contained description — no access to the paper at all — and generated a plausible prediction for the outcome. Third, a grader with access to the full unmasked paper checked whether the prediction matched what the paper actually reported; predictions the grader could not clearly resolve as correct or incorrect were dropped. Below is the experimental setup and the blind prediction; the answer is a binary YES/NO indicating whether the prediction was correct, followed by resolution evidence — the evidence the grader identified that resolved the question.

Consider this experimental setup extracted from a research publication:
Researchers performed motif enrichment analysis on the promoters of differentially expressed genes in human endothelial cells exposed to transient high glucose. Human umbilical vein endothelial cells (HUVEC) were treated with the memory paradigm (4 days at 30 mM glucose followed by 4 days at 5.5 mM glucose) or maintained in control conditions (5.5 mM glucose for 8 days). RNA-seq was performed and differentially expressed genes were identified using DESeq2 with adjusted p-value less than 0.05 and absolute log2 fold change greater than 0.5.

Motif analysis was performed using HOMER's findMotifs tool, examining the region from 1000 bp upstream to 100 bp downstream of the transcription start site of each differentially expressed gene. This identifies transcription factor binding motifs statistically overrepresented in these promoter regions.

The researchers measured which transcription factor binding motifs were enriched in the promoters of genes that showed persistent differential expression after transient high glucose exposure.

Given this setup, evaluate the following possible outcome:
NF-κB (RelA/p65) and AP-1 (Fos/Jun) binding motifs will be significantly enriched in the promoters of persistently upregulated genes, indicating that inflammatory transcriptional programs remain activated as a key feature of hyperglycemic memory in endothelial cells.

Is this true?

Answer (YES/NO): NO